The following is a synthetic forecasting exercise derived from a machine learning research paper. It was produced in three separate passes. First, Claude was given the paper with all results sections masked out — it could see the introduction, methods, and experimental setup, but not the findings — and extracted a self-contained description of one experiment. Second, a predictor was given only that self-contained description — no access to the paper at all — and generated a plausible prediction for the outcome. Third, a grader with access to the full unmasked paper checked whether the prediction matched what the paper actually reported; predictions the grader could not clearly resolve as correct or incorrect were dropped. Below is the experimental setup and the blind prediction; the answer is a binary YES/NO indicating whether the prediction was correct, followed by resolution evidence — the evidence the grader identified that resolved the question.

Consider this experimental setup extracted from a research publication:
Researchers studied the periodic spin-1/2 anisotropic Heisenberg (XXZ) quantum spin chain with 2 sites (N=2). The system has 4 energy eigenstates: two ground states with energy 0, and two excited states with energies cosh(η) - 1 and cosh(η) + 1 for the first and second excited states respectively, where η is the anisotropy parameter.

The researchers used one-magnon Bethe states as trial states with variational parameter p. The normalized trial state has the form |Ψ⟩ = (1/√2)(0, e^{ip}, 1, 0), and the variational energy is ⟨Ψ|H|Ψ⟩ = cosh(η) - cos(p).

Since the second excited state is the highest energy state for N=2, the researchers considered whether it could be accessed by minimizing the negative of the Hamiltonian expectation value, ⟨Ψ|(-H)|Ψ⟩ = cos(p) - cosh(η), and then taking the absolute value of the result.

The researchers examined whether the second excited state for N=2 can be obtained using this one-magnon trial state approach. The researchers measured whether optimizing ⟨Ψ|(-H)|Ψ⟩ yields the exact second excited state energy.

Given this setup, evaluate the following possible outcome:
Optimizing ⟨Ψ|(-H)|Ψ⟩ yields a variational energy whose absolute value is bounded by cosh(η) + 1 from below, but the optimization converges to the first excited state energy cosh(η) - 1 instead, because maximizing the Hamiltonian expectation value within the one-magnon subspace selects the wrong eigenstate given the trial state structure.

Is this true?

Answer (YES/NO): NO